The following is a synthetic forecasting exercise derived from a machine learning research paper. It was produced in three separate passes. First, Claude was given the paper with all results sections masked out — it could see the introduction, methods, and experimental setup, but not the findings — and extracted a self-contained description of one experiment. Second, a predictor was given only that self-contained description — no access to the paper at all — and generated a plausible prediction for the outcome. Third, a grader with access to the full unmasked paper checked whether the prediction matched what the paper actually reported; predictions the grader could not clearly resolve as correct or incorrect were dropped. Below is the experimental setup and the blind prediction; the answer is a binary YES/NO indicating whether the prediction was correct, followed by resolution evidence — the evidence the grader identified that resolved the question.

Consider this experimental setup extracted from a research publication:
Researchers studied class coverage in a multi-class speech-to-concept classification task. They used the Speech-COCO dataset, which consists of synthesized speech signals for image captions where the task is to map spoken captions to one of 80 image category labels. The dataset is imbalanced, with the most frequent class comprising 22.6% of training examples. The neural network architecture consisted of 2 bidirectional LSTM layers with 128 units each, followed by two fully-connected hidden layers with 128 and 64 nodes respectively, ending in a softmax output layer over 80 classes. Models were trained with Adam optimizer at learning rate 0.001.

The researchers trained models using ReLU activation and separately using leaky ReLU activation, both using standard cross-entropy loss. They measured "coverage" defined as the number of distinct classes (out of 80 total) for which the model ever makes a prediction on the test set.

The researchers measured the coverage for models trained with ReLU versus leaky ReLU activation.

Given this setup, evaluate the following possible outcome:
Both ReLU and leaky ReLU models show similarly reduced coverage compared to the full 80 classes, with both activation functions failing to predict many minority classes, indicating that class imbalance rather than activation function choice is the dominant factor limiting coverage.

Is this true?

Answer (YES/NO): NO